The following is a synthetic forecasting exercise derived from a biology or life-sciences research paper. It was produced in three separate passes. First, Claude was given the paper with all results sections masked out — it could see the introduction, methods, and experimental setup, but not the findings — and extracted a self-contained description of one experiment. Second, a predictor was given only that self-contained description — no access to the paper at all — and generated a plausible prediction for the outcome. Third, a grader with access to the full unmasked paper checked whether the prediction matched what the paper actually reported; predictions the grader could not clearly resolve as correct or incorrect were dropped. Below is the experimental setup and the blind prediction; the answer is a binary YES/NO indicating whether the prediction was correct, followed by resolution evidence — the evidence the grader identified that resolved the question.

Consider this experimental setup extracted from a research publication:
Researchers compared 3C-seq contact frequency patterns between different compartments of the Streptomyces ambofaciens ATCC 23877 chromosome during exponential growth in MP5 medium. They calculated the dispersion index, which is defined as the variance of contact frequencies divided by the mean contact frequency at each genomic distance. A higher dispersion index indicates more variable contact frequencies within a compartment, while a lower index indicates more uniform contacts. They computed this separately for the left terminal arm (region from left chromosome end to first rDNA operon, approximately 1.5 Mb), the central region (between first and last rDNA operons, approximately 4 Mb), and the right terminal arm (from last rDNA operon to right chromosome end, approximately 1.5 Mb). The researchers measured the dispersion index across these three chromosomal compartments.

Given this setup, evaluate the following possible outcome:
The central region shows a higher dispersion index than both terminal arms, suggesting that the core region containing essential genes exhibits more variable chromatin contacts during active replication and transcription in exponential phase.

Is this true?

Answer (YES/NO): NO